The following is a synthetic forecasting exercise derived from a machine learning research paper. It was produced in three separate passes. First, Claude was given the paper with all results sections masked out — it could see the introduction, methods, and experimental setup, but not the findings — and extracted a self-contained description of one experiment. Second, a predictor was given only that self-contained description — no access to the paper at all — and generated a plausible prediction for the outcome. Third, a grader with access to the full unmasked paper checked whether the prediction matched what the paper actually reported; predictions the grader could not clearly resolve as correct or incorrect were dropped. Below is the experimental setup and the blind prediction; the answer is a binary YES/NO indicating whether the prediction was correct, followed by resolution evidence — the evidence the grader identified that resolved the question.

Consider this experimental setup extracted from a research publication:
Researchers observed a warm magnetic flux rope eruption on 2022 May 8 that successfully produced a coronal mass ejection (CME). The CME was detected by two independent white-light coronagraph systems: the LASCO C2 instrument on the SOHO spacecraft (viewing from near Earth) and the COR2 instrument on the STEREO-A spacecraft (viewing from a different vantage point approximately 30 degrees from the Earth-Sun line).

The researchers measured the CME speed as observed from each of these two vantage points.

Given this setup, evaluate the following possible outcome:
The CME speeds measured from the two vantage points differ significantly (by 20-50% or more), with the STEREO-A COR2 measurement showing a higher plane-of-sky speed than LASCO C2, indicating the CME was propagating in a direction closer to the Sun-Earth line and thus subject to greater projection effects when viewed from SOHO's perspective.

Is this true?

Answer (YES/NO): YES